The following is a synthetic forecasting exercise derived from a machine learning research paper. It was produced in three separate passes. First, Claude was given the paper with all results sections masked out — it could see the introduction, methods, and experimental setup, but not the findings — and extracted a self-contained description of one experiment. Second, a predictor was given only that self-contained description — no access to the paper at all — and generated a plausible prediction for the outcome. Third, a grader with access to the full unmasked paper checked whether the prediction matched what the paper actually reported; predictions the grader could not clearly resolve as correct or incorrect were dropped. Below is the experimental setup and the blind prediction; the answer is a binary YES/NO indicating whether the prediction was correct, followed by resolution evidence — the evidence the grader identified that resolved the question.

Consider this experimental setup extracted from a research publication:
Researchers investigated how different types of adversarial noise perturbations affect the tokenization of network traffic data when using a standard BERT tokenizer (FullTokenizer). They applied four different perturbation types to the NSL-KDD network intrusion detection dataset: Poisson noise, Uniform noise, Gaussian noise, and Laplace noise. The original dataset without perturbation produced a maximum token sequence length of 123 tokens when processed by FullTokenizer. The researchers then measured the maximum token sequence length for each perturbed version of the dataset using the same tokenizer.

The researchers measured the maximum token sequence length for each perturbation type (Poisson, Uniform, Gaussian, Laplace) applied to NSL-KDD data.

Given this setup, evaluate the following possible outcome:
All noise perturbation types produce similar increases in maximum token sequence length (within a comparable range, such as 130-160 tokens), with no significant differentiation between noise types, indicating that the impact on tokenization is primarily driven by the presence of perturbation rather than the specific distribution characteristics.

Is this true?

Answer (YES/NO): NO